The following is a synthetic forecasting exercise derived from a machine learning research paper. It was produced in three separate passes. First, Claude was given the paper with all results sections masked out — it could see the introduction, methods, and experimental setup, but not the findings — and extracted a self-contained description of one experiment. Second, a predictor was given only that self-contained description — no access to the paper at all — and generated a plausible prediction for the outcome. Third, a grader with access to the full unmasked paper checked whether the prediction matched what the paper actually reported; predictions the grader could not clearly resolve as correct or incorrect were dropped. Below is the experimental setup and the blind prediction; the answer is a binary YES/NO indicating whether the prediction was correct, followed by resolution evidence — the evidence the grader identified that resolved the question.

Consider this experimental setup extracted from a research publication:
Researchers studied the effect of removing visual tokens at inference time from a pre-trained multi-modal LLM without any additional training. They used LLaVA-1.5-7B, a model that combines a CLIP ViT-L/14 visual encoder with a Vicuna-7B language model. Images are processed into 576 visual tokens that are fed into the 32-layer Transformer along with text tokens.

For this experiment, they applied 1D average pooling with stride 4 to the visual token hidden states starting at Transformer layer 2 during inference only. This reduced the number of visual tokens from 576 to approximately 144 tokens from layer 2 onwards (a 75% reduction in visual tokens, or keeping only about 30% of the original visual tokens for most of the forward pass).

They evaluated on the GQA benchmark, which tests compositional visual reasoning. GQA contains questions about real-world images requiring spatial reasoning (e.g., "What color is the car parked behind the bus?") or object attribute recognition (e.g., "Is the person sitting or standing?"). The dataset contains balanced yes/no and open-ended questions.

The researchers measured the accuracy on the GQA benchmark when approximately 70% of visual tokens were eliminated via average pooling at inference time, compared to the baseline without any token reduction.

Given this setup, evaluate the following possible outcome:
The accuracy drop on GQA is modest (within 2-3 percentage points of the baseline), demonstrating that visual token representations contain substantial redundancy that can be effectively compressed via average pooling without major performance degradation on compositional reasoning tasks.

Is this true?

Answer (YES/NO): YES